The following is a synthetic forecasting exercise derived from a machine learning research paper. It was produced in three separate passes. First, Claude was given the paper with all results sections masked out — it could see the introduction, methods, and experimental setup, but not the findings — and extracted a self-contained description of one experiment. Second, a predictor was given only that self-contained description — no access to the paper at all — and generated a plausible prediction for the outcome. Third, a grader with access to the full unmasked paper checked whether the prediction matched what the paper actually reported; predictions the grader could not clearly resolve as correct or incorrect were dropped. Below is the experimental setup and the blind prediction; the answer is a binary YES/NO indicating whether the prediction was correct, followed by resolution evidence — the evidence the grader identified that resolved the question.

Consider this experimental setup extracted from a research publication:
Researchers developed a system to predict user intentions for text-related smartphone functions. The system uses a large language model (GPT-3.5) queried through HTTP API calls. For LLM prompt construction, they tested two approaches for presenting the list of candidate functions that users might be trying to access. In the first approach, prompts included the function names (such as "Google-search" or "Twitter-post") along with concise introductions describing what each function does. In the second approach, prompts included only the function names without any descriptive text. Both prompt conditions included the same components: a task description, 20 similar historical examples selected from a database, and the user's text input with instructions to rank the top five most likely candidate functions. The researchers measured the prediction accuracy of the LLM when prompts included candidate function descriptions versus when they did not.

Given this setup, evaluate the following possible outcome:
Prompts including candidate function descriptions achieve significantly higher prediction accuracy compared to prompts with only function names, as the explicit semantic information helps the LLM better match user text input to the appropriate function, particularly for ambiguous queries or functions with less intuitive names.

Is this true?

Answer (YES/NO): NO